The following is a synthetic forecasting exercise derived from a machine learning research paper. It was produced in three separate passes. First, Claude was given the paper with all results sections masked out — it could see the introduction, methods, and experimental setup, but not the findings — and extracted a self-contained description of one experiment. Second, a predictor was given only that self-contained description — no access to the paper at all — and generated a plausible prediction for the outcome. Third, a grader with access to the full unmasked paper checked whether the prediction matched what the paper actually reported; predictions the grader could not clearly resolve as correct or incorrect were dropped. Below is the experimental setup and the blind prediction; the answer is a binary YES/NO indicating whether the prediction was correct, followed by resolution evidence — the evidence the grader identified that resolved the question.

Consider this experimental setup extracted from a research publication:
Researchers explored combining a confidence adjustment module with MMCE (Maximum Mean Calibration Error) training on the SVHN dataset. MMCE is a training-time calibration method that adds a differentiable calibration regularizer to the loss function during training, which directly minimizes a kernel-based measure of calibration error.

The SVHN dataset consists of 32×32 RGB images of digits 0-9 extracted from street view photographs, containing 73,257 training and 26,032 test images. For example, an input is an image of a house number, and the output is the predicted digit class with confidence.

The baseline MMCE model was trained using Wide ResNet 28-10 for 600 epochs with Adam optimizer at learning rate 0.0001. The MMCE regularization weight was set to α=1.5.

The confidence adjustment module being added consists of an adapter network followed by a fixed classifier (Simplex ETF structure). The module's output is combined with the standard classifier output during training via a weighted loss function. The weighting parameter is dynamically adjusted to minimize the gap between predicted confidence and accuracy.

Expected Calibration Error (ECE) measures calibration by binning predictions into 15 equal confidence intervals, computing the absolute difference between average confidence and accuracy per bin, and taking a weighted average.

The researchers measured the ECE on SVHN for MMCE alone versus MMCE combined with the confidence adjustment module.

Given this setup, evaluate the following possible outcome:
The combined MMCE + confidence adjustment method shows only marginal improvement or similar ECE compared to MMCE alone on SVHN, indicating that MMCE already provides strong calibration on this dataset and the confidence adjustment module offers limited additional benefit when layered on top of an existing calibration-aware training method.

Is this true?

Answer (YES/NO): NO